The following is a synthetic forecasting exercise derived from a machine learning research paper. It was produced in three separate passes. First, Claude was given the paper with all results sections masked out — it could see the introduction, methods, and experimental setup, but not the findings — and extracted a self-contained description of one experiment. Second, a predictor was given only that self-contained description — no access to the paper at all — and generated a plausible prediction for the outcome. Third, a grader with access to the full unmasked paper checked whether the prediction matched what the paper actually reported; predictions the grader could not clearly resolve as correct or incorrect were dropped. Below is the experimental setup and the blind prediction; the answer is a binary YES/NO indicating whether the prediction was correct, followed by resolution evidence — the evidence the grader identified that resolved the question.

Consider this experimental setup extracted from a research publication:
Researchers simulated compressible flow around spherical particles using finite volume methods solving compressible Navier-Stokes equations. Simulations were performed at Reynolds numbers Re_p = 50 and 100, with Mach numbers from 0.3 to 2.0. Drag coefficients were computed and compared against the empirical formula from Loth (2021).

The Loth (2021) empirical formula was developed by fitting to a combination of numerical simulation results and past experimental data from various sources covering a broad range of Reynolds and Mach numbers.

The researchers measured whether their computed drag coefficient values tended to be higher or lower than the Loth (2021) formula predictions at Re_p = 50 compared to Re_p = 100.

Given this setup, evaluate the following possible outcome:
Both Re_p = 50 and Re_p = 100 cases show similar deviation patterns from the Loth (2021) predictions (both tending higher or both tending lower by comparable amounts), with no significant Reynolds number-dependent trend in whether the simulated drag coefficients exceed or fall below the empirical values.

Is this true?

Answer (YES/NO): NO